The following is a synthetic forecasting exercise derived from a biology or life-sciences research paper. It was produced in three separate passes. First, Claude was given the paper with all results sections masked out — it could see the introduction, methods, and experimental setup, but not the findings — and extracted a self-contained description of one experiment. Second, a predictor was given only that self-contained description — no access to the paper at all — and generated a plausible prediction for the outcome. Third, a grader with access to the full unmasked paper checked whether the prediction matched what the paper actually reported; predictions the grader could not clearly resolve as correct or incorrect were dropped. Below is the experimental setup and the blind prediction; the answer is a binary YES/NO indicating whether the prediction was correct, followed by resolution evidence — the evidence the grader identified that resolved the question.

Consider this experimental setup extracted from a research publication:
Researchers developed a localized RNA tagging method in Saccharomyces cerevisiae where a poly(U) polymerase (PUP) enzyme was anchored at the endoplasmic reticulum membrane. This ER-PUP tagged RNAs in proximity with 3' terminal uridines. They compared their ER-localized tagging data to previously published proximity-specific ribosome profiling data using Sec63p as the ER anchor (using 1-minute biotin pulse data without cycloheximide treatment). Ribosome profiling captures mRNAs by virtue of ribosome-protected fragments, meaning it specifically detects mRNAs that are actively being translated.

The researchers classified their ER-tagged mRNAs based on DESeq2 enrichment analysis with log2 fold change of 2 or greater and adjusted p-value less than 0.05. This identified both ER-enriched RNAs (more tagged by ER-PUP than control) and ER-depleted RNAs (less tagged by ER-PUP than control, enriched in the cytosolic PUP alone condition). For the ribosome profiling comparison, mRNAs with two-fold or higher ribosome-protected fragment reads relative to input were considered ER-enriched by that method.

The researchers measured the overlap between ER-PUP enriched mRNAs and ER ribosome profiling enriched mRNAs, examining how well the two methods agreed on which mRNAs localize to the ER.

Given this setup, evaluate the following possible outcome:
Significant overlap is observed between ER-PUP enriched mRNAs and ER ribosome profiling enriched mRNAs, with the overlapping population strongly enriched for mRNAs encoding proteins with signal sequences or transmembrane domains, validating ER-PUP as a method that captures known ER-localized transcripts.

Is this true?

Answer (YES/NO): NO